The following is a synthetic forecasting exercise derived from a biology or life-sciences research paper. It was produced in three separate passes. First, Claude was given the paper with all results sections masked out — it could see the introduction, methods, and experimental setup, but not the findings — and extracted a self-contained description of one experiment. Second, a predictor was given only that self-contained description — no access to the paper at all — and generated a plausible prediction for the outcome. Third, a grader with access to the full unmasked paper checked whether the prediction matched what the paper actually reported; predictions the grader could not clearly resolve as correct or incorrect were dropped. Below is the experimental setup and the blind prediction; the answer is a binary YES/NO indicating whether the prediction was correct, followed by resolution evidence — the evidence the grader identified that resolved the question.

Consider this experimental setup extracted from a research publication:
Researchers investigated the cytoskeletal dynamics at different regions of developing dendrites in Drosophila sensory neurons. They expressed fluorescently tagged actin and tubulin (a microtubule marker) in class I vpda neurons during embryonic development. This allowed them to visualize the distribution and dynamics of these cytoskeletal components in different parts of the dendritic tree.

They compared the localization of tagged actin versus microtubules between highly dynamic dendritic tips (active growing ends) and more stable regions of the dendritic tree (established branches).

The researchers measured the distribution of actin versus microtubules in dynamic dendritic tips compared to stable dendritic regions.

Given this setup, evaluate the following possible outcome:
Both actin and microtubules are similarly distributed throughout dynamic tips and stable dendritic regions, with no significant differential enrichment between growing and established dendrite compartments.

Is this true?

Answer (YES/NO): NO